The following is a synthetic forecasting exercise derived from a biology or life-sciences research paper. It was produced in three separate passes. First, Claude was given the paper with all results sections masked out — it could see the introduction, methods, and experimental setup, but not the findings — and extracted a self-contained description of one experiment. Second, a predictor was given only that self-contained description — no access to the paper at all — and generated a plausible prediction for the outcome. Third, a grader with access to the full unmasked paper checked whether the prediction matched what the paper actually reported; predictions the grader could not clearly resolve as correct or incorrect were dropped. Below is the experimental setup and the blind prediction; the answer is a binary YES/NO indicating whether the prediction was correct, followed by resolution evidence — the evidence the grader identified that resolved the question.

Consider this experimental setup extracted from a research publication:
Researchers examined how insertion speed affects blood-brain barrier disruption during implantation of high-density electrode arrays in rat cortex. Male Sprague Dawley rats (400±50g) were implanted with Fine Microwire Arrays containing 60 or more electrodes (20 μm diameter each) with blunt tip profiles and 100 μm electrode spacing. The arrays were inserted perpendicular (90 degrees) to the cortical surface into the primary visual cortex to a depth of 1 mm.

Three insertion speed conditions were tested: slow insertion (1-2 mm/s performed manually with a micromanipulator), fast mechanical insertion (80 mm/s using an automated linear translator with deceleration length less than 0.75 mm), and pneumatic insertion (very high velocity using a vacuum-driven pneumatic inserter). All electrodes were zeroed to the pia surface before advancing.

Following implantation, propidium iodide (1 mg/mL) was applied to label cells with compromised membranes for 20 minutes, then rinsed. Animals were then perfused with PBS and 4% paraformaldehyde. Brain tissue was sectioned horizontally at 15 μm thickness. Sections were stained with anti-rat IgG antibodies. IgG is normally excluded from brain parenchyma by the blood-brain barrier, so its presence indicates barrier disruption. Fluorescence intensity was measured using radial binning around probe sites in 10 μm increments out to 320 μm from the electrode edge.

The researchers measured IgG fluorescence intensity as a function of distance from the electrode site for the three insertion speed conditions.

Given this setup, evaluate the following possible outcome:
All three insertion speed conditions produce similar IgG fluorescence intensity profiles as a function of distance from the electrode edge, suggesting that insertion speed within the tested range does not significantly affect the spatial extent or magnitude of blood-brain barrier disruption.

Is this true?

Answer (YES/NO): NO